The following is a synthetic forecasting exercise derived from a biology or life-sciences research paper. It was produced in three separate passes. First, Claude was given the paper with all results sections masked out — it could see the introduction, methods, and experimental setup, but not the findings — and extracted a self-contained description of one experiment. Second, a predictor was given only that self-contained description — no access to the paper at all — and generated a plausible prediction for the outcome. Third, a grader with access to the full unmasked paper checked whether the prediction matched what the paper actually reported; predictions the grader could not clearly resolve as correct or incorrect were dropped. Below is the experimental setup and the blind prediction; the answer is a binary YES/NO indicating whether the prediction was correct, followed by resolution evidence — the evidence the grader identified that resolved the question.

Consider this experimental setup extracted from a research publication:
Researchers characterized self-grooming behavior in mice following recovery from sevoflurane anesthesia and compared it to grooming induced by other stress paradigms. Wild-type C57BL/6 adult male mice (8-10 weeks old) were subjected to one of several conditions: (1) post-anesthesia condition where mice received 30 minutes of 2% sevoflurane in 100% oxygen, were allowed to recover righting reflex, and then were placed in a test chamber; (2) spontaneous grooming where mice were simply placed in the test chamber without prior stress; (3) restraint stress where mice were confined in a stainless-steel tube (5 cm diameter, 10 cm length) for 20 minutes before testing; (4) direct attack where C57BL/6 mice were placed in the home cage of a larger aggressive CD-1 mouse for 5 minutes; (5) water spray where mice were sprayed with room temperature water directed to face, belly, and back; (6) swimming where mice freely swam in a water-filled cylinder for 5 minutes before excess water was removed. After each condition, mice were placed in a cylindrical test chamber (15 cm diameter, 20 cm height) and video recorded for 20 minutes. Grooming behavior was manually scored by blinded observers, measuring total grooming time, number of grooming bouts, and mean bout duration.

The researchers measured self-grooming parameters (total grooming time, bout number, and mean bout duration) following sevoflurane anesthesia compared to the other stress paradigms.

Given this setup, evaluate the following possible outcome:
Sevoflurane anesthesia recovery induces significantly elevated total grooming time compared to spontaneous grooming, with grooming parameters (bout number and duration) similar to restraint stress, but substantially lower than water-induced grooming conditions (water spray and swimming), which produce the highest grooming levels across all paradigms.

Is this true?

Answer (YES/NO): NO